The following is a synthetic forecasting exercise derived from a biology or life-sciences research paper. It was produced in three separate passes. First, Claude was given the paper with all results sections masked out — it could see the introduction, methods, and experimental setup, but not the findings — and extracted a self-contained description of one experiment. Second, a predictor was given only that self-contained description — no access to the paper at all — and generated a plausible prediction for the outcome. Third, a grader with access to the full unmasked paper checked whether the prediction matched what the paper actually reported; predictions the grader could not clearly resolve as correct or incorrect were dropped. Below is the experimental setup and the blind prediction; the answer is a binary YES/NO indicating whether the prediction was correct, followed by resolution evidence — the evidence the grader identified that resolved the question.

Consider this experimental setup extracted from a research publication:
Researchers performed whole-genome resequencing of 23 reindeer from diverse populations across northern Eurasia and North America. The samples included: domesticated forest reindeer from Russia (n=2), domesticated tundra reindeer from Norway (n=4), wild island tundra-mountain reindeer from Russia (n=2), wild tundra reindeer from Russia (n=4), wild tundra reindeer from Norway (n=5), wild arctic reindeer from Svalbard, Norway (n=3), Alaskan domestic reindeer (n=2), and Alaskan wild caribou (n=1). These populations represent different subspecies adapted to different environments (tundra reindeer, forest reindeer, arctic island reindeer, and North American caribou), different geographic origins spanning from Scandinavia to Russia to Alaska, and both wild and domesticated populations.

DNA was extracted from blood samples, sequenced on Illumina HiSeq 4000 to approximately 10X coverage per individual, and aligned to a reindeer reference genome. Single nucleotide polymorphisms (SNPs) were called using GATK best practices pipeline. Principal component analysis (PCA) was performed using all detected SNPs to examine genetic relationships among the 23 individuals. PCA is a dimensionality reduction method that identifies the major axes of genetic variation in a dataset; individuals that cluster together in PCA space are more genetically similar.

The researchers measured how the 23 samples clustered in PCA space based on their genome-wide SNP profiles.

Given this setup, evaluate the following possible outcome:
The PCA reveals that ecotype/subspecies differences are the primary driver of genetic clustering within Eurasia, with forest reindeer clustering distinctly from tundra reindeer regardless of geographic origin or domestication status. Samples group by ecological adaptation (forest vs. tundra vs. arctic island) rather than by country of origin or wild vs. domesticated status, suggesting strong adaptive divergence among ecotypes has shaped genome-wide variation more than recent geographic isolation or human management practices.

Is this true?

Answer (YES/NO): NO